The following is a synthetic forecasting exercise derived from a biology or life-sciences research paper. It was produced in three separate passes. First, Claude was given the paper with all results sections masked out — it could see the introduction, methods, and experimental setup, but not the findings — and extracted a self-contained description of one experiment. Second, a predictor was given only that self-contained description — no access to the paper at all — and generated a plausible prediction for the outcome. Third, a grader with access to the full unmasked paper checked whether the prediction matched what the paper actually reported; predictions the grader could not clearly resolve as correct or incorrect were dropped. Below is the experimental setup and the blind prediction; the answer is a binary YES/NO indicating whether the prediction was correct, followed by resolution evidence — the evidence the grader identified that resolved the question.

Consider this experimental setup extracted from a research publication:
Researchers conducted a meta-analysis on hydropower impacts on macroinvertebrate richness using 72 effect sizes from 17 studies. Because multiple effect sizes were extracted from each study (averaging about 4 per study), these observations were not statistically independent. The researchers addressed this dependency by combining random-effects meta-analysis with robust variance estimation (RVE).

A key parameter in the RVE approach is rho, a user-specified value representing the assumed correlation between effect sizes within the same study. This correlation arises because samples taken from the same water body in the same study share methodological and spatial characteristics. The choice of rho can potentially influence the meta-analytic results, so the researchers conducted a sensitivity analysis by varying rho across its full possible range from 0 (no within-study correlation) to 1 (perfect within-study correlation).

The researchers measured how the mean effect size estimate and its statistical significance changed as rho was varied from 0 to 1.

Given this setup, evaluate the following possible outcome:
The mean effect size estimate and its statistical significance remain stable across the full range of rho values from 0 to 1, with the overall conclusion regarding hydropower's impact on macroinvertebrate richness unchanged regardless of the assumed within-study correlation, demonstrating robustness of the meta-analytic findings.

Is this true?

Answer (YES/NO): YES